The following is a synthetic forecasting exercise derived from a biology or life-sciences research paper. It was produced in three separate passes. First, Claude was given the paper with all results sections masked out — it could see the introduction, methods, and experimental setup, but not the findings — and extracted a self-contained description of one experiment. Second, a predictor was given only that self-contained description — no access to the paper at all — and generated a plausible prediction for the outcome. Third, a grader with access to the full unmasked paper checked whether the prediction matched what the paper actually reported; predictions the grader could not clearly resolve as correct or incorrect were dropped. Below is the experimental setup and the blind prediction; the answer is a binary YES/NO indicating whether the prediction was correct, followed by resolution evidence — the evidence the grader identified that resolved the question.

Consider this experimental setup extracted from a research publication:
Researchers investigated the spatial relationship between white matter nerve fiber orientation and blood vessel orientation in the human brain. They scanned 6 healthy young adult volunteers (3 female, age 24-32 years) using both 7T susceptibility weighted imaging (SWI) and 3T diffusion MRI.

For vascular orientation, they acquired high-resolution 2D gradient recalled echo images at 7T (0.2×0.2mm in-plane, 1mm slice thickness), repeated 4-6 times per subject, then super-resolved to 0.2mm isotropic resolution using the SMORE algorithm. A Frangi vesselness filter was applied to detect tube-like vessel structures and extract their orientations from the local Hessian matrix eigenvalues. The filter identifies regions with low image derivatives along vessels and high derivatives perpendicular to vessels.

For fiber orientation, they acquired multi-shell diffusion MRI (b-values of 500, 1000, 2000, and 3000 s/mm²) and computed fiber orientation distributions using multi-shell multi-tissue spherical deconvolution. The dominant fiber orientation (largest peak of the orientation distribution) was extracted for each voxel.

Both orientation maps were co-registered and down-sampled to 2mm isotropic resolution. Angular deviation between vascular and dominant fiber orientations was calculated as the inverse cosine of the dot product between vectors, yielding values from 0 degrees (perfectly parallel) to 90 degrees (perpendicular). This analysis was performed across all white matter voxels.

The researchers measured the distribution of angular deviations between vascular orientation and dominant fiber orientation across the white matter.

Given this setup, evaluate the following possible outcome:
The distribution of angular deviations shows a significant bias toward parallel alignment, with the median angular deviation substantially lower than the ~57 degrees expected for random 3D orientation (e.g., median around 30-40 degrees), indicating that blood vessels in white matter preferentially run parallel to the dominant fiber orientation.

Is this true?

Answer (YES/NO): NO